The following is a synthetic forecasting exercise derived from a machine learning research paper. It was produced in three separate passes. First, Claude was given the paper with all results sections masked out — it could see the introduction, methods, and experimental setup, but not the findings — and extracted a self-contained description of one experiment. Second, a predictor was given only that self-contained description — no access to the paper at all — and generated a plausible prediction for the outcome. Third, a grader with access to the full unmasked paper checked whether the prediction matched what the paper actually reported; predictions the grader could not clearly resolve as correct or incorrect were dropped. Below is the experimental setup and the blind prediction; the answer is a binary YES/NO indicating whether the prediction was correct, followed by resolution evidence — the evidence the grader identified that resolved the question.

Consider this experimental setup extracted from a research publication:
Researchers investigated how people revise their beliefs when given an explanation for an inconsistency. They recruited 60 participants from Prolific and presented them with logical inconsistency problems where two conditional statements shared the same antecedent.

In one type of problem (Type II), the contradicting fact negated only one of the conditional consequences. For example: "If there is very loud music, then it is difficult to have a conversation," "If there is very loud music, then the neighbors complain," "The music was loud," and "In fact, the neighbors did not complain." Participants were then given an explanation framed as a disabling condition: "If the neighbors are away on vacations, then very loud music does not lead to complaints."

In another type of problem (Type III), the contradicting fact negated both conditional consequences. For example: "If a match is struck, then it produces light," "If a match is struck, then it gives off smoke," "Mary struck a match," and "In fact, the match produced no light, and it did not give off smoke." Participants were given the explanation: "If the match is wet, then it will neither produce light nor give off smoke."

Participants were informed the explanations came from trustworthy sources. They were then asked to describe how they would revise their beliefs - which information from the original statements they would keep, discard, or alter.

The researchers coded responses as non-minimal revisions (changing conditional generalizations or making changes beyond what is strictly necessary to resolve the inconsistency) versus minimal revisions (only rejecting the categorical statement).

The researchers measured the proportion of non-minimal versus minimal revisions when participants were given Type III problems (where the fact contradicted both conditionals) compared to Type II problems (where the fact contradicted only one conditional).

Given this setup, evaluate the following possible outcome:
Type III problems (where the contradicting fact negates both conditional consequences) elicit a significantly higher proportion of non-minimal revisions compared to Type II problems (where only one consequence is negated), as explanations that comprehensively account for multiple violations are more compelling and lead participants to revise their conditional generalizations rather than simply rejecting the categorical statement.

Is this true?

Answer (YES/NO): NO